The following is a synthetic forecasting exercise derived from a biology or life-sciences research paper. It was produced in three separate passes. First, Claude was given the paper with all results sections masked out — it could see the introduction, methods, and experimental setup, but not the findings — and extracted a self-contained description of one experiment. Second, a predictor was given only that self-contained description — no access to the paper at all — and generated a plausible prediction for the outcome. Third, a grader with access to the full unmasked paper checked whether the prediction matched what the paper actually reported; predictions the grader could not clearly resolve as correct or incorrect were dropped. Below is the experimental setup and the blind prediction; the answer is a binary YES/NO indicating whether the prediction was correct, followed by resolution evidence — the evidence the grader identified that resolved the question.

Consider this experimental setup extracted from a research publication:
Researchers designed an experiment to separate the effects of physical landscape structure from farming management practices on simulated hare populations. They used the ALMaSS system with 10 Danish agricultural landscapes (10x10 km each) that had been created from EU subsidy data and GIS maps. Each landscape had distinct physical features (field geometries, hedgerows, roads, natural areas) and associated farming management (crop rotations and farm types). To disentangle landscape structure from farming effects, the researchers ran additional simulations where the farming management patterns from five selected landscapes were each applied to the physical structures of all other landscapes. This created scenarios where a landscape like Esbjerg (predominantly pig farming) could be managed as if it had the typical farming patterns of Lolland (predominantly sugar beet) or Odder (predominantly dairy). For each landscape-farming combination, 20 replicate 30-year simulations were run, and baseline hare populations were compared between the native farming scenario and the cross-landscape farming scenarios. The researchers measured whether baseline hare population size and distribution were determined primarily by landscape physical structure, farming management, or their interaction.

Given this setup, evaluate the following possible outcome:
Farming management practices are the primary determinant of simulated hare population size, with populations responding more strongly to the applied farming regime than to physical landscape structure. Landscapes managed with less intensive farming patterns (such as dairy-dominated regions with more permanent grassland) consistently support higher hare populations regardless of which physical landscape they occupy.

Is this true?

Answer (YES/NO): NO